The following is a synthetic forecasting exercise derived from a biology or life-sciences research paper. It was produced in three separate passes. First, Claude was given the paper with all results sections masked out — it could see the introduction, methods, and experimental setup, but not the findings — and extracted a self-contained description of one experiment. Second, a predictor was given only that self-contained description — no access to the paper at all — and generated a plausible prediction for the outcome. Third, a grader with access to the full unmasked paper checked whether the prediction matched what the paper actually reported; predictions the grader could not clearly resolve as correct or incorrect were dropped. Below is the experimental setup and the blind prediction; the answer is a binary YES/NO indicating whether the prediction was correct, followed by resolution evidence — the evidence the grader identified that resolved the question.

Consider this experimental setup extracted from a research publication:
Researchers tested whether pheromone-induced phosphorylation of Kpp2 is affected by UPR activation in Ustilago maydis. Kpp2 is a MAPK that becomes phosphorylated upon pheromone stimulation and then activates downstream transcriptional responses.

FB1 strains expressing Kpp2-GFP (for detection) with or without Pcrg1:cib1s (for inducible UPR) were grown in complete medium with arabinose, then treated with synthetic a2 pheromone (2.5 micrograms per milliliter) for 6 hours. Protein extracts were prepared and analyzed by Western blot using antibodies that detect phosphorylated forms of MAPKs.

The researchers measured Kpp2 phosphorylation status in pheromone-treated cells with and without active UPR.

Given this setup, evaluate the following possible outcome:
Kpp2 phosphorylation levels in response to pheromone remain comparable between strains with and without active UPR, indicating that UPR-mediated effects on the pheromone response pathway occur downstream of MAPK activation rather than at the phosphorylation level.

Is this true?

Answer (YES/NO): NO